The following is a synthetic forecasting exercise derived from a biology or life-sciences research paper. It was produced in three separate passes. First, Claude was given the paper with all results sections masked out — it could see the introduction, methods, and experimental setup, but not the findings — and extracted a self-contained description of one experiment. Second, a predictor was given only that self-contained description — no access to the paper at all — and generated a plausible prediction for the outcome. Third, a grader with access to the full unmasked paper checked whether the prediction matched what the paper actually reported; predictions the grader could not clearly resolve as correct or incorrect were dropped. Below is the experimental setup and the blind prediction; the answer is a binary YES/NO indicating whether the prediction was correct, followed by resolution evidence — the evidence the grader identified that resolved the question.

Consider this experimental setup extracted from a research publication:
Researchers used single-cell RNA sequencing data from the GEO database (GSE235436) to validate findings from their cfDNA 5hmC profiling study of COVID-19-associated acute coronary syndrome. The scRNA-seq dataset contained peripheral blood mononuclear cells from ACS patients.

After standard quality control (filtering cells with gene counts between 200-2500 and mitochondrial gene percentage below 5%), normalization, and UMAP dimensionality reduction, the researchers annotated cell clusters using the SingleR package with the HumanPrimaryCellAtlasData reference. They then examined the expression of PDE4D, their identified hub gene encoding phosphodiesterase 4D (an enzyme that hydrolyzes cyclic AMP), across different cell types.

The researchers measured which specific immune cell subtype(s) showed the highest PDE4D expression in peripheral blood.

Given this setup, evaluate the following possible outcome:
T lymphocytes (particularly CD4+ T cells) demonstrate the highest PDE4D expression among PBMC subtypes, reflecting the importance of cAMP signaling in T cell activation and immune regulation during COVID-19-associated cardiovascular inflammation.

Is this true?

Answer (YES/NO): NO